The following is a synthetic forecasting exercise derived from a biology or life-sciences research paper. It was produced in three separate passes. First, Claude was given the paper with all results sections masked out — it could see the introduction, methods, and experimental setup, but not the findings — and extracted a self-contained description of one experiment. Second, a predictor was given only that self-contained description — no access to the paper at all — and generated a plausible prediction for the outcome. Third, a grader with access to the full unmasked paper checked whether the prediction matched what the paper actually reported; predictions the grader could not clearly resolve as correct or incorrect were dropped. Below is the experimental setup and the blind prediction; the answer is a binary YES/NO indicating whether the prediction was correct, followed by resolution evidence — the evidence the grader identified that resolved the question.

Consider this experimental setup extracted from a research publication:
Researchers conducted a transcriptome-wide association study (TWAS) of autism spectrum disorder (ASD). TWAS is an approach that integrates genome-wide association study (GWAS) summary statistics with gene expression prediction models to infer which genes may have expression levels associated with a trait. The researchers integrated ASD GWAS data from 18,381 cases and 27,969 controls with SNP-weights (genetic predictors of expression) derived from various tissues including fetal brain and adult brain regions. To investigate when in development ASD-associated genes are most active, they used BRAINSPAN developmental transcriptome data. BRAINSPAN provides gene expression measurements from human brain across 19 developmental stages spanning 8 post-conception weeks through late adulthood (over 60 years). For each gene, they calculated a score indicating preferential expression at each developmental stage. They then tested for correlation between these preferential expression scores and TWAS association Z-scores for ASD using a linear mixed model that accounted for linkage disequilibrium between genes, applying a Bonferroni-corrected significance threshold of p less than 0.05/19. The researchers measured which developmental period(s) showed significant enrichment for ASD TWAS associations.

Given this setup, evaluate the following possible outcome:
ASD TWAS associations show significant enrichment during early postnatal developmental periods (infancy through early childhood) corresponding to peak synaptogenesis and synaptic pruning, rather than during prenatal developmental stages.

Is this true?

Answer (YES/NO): NO